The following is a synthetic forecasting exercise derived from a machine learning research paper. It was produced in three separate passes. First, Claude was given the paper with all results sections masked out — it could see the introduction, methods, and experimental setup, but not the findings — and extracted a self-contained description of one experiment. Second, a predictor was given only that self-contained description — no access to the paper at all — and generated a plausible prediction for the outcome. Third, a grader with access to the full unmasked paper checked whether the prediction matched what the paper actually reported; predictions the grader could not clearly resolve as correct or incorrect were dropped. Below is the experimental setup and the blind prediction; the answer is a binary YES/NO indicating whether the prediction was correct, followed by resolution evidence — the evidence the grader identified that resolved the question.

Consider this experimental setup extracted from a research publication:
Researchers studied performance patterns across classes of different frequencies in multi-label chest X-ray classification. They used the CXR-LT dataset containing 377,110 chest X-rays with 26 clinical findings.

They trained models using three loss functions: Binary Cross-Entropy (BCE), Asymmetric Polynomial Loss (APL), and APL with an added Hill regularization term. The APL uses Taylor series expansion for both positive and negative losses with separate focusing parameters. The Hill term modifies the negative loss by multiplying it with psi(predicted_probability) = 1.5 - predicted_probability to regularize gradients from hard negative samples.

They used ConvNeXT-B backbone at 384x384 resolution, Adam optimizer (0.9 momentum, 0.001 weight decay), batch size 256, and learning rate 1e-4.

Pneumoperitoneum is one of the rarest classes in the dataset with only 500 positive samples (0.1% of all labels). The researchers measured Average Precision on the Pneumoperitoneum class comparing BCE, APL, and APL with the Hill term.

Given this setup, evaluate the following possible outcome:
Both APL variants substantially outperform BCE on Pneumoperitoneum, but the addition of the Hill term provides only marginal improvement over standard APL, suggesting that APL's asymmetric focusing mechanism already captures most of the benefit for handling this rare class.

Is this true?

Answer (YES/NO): NO